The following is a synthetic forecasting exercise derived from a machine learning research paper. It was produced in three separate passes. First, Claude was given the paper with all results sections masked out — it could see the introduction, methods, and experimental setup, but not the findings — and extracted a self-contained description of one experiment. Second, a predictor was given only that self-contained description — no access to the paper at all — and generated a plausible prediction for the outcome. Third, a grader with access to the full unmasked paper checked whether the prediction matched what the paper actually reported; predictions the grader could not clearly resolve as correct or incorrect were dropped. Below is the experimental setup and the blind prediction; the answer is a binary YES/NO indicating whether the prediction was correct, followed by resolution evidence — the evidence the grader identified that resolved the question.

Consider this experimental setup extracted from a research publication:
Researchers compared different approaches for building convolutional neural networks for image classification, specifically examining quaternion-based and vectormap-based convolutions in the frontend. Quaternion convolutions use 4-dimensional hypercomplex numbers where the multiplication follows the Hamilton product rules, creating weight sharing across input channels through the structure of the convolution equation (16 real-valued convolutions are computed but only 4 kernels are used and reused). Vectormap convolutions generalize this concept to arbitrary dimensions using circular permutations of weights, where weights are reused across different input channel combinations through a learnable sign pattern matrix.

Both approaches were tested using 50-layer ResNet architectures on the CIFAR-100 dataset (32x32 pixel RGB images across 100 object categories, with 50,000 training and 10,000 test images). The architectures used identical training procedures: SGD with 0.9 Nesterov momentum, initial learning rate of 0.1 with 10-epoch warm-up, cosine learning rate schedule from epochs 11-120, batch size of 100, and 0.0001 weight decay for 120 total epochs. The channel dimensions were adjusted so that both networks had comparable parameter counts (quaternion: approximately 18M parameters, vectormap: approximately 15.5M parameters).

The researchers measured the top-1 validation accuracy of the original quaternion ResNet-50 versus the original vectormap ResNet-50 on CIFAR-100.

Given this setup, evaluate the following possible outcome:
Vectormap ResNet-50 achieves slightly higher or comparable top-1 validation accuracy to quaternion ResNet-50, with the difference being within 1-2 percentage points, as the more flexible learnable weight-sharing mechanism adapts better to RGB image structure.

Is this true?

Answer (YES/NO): NO